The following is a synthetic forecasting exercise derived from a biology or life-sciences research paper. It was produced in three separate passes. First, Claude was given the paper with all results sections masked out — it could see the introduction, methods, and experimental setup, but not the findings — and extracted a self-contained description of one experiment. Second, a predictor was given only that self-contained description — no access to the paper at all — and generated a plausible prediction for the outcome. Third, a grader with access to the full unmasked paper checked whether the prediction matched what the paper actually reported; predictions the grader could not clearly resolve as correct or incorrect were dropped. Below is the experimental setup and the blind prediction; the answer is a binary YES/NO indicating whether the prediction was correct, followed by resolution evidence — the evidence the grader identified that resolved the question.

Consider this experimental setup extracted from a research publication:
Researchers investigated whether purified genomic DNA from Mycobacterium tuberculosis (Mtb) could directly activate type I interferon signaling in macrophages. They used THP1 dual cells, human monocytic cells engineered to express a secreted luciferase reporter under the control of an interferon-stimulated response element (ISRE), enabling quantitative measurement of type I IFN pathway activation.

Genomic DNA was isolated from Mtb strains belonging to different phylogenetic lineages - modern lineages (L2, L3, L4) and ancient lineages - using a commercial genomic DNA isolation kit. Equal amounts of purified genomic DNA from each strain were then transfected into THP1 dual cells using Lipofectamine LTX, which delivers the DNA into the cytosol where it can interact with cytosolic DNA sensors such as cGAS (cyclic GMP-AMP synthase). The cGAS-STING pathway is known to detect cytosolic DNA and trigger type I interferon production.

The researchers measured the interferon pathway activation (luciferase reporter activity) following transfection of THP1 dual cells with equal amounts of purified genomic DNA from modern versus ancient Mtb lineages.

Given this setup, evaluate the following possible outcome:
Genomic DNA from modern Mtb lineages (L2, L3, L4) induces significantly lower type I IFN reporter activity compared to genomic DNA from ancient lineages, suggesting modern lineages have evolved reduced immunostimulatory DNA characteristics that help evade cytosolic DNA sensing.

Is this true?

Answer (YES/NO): NO